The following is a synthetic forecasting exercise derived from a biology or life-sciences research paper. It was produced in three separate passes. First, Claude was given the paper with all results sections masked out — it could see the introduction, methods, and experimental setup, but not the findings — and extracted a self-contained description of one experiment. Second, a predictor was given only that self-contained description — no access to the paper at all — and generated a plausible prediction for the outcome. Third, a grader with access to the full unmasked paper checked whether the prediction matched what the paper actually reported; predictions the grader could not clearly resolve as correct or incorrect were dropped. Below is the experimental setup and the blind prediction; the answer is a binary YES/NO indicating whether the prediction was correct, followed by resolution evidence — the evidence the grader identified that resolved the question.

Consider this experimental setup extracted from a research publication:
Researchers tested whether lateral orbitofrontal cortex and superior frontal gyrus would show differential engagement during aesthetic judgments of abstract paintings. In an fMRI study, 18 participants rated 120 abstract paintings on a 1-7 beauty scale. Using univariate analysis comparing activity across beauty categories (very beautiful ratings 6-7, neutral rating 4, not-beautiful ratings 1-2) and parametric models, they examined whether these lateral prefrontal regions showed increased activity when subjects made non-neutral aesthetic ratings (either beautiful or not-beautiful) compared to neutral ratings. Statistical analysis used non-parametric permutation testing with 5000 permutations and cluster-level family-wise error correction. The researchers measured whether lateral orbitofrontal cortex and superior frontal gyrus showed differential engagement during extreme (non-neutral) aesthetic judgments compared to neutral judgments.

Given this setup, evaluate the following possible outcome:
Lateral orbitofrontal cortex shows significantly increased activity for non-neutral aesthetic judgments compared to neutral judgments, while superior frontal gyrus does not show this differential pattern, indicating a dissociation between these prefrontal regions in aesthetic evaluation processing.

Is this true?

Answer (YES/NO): NO